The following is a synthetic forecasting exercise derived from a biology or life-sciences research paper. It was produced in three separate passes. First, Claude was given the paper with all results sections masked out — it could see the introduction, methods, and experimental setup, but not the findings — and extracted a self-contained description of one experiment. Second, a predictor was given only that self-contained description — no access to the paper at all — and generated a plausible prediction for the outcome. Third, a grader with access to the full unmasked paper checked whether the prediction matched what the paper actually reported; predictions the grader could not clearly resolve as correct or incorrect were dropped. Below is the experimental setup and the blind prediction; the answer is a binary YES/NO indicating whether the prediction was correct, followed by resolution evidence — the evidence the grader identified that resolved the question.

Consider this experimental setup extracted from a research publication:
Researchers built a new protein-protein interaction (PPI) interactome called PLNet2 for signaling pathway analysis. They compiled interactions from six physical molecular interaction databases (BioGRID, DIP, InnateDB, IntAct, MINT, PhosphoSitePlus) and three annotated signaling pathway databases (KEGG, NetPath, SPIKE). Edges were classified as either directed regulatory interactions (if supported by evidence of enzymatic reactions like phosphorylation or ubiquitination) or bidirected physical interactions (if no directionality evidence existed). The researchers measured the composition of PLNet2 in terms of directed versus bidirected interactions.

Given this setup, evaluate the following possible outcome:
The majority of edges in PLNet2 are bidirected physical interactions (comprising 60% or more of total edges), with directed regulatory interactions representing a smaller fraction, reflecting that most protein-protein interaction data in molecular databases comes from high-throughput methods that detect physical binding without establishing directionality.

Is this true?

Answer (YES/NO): YES